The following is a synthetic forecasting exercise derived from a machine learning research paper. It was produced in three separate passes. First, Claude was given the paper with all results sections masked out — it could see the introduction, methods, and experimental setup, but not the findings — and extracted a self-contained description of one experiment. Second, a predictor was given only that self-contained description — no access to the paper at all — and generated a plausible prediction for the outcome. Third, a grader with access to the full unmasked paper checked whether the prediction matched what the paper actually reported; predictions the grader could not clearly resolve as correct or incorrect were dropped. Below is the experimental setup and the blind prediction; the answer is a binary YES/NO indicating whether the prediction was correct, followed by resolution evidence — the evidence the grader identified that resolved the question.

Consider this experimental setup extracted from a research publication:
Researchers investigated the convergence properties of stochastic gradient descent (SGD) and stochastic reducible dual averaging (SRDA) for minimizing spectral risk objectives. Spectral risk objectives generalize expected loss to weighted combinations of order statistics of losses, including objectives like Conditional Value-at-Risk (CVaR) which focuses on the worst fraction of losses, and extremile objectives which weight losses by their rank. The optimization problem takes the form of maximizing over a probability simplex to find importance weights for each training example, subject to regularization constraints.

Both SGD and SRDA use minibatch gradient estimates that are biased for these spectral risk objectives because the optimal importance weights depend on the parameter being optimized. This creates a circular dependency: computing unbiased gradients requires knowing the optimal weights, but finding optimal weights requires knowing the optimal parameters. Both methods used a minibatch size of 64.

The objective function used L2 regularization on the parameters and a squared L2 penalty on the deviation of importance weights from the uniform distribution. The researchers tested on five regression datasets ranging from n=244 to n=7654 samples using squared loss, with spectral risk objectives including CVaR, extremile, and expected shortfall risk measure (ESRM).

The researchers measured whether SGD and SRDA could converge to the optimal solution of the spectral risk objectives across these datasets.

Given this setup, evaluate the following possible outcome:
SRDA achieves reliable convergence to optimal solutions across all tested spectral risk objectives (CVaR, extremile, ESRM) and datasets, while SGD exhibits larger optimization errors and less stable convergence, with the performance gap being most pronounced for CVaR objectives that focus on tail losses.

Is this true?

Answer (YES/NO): NO